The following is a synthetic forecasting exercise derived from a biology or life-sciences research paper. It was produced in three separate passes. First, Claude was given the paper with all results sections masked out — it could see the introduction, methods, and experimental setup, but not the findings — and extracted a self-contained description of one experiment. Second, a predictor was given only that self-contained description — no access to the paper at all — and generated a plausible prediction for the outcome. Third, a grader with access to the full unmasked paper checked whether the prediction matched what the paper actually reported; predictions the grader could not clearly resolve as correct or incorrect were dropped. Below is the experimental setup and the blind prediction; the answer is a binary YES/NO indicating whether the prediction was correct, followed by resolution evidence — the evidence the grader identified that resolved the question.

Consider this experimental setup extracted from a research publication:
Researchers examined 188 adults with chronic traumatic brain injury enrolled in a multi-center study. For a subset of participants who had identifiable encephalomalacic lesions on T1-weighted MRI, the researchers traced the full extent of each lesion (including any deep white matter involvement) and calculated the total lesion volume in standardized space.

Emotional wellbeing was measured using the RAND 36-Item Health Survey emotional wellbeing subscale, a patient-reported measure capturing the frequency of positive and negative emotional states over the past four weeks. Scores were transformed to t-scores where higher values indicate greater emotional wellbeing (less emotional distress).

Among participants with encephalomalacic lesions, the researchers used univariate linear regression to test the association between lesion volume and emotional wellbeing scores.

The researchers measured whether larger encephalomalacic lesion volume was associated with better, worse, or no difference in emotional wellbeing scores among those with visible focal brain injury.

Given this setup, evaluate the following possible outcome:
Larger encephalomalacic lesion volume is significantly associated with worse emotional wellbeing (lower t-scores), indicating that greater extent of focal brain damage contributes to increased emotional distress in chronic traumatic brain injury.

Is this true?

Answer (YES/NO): NO